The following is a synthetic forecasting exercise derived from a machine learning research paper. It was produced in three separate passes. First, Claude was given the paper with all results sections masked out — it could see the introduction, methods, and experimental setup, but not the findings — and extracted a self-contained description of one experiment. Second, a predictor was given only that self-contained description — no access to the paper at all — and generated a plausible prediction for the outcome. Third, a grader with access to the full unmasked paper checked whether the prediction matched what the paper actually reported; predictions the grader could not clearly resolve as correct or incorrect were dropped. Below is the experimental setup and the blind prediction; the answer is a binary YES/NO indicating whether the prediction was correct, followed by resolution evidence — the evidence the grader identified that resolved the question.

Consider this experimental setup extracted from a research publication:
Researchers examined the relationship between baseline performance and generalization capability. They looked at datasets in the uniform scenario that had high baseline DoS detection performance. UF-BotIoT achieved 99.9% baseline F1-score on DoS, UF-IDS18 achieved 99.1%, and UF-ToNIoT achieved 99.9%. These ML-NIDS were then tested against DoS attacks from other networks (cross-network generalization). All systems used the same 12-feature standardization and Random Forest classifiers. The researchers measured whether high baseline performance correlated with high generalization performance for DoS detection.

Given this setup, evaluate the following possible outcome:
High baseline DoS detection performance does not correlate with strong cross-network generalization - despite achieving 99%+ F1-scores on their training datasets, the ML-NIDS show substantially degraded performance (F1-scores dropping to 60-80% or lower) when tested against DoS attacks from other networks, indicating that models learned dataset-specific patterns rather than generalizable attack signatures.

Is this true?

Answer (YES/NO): NO